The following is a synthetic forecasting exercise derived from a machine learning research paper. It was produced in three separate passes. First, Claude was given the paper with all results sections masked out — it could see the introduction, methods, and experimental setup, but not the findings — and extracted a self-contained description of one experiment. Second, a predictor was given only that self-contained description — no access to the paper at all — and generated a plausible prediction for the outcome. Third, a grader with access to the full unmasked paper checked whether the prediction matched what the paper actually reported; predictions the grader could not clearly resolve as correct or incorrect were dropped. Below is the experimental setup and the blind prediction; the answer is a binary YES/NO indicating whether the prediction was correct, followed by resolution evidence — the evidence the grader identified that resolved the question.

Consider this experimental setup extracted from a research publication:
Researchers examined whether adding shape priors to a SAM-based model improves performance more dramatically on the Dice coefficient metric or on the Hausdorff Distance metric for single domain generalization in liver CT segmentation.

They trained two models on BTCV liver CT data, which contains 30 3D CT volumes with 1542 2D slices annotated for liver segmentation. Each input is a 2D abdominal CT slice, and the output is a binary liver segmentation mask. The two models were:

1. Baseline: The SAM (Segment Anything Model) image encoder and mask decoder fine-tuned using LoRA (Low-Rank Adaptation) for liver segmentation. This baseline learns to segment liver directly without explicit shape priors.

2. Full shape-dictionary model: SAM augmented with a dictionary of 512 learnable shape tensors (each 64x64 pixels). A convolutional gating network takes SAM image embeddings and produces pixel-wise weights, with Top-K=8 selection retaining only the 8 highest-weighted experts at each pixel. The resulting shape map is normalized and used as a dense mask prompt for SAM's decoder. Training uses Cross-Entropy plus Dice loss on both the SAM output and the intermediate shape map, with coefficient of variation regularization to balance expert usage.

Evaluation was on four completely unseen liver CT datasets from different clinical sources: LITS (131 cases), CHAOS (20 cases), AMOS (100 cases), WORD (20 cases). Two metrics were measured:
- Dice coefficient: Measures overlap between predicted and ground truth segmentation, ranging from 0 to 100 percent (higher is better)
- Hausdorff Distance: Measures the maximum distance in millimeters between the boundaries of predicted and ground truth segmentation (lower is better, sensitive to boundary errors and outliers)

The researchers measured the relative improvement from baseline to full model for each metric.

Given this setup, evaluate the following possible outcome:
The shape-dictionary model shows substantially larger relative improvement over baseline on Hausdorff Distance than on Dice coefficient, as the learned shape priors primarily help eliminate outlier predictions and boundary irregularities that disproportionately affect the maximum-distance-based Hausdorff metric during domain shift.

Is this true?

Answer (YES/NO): YES